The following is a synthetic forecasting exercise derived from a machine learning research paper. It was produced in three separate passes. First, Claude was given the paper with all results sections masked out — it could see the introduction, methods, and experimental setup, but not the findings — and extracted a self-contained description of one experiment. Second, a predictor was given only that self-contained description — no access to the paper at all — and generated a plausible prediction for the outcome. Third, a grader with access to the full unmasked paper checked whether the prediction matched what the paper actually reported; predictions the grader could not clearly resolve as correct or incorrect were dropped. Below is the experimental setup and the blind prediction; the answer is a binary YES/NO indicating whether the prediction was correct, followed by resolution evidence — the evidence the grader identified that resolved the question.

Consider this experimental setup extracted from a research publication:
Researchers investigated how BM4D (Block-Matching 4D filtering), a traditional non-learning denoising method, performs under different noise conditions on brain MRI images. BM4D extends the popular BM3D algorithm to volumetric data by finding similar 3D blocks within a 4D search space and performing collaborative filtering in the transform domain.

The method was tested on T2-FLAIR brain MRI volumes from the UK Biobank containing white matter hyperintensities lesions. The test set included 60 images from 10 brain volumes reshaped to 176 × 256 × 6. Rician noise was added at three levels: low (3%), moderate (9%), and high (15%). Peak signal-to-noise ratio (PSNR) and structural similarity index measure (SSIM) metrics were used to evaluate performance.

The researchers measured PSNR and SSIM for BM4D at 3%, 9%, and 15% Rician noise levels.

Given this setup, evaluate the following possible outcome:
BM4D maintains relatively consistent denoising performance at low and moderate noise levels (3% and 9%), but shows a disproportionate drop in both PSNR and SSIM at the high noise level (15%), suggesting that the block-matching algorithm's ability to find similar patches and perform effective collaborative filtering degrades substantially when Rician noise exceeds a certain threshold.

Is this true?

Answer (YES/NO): NO